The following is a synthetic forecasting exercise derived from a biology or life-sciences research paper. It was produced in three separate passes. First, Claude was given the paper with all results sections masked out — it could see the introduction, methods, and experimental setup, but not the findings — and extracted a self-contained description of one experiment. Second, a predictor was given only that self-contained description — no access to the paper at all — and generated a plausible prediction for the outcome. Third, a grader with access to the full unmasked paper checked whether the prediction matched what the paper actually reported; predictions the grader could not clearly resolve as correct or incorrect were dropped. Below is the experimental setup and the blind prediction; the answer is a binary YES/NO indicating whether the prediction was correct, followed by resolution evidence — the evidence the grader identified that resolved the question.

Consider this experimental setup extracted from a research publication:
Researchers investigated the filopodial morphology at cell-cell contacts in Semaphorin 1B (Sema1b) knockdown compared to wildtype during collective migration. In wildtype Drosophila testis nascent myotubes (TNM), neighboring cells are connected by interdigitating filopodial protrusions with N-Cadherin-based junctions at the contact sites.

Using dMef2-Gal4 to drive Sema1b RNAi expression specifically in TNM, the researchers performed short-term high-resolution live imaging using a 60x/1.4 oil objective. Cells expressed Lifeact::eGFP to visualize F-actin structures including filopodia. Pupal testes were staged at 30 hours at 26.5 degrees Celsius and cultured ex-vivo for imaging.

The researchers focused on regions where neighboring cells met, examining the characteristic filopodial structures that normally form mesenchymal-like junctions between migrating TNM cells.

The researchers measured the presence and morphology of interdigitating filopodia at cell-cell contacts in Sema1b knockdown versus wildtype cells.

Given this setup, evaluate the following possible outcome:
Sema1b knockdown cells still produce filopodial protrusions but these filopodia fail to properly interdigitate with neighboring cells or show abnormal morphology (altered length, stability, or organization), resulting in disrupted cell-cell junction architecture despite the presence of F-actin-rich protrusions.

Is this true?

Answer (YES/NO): NO